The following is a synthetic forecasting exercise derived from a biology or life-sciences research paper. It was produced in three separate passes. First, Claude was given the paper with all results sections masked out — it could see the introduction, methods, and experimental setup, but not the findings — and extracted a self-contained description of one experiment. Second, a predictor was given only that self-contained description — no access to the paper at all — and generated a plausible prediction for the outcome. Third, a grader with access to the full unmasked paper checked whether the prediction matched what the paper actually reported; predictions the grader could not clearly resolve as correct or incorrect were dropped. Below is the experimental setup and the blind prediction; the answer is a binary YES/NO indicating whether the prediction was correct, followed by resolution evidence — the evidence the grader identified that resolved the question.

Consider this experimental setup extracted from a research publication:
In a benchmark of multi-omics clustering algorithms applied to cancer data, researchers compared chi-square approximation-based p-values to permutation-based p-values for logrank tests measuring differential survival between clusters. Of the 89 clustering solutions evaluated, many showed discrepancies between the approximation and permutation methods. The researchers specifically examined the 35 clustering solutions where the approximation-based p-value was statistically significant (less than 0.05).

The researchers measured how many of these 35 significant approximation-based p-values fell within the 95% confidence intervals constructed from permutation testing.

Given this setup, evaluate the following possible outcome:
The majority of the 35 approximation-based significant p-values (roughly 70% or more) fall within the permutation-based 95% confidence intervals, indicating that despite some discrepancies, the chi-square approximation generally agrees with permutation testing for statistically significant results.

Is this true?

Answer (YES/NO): NO